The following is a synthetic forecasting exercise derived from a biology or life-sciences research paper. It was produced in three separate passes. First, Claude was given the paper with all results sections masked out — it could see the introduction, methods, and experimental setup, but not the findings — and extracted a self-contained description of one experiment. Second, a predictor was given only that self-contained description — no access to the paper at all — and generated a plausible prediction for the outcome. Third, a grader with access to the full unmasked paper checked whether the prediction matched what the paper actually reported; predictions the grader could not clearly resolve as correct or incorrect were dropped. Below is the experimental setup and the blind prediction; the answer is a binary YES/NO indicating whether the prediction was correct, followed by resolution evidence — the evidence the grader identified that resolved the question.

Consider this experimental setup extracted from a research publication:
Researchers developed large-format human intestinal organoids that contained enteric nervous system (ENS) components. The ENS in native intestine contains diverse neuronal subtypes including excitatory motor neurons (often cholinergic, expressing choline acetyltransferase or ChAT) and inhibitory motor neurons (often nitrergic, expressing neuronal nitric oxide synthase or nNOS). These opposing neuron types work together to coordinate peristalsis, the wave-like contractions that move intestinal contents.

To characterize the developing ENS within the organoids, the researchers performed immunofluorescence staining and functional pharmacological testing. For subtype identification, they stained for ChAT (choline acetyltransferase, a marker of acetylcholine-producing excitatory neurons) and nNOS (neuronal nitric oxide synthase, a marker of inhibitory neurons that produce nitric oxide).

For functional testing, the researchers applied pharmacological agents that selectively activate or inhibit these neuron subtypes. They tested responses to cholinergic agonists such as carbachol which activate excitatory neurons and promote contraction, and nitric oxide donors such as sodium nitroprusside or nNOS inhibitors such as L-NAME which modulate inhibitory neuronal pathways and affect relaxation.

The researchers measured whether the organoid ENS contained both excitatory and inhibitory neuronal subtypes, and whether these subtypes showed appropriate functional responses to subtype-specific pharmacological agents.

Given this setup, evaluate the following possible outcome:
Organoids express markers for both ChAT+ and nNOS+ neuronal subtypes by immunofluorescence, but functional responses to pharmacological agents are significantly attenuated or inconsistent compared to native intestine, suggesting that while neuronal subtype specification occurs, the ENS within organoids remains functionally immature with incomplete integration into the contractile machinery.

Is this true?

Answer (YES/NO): NO